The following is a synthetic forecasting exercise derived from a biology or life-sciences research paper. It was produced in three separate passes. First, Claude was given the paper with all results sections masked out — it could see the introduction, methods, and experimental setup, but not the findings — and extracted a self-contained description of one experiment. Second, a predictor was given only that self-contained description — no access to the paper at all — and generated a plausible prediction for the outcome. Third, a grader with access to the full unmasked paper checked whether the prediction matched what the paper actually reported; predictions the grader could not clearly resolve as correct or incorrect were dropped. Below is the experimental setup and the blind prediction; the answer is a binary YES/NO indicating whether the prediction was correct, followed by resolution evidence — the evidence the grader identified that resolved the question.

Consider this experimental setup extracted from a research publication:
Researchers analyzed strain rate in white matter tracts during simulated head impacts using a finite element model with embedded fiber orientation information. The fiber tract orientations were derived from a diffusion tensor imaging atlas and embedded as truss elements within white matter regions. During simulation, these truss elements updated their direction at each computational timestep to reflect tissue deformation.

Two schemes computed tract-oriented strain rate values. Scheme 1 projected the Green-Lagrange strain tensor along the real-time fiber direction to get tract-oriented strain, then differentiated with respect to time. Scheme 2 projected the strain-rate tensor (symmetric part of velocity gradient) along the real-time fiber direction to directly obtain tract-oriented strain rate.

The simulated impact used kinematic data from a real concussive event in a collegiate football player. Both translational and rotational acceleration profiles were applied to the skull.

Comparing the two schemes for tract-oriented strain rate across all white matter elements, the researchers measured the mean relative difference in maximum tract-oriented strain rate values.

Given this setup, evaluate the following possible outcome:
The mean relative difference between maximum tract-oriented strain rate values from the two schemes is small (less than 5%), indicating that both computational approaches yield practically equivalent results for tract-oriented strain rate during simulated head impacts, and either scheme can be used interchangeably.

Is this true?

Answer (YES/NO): NO